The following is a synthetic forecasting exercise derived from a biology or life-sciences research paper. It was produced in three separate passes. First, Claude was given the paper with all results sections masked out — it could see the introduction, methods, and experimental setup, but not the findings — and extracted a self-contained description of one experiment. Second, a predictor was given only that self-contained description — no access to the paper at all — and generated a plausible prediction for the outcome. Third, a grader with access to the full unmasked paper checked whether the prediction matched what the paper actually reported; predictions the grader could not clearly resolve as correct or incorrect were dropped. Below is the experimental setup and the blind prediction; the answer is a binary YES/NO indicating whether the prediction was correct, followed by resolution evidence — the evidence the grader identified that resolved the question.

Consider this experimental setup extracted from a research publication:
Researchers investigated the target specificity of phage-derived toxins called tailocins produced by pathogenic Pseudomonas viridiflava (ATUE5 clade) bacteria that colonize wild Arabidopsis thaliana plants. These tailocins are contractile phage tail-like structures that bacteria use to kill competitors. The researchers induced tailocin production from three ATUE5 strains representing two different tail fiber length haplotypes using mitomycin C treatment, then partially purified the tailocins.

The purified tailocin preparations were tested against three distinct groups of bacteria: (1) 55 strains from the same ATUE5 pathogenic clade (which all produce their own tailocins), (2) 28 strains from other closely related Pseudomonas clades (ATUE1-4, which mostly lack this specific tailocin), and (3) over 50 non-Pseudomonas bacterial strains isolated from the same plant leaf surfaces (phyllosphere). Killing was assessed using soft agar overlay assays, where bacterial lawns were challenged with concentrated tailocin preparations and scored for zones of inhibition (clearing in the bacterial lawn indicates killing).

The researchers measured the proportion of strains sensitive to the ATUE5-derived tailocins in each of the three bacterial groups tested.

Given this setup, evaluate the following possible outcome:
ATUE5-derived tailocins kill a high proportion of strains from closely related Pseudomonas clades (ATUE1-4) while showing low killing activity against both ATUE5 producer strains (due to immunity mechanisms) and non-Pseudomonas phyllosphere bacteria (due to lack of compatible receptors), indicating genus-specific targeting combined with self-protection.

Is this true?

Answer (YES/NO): NO